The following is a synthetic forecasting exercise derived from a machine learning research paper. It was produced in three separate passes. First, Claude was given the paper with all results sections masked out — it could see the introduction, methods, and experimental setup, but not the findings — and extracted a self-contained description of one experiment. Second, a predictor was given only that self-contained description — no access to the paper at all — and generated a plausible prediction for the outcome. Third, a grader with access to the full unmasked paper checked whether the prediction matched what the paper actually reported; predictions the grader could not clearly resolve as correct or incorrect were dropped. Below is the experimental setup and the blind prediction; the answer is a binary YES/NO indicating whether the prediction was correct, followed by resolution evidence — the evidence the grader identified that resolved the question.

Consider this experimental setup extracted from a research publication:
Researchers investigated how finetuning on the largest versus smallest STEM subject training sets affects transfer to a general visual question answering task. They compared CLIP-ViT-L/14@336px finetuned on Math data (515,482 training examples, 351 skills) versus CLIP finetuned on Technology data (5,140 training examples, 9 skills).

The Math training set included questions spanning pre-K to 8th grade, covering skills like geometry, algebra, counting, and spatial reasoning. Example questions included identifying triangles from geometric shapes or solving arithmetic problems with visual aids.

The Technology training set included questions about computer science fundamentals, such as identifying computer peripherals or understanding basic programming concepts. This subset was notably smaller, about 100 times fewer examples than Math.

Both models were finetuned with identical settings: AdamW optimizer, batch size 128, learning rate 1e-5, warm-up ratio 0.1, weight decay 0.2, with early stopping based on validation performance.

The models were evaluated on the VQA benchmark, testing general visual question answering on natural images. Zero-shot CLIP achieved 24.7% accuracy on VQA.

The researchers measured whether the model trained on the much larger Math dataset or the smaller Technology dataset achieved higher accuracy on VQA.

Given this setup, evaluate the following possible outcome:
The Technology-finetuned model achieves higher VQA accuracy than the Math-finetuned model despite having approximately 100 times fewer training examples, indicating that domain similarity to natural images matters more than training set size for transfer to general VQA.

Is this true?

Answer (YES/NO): YES